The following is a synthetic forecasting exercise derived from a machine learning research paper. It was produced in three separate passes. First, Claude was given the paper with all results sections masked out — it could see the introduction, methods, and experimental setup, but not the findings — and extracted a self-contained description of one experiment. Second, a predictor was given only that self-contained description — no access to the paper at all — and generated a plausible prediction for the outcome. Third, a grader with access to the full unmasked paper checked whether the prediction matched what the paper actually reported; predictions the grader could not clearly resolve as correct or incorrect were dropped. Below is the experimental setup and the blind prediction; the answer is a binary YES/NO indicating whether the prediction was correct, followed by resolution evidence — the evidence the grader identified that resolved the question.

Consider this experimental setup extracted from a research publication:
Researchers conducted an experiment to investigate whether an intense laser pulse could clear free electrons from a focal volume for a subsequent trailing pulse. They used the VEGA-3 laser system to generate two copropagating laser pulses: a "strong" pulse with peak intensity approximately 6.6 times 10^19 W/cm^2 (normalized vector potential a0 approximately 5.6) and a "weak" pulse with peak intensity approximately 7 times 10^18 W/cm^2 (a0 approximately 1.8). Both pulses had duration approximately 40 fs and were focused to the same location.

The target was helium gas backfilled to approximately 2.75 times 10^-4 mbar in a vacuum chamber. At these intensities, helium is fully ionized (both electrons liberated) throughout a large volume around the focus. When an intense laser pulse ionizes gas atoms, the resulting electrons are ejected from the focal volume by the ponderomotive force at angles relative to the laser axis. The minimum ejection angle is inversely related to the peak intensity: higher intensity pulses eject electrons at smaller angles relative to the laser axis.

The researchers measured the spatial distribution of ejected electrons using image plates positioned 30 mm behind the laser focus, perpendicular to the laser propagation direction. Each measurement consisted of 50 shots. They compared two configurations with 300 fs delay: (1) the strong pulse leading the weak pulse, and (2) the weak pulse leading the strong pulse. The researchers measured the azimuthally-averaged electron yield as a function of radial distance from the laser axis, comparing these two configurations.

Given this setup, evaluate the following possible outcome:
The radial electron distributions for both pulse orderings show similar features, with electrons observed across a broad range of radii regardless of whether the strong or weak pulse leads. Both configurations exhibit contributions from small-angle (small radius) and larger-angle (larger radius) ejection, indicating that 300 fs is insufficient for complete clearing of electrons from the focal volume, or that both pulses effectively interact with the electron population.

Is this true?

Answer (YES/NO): NO